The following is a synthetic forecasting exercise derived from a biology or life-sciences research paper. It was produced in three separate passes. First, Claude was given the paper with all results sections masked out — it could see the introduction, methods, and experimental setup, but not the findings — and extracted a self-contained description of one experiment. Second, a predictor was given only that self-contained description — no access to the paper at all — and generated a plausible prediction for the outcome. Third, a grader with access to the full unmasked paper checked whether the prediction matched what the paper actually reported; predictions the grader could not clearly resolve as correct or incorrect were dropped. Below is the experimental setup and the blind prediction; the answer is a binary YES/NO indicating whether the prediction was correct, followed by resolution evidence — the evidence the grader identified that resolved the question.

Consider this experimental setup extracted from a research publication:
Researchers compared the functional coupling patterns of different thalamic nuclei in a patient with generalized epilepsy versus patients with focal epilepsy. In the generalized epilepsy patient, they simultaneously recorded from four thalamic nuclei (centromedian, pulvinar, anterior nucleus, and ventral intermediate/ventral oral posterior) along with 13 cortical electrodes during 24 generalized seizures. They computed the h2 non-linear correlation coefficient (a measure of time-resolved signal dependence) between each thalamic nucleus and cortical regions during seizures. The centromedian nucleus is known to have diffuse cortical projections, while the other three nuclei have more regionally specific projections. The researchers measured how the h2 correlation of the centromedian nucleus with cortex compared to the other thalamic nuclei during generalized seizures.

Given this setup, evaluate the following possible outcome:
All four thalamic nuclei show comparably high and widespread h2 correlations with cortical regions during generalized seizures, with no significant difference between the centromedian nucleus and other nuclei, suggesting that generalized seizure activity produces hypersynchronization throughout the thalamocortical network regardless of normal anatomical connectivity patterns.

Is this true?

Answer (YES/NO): NO